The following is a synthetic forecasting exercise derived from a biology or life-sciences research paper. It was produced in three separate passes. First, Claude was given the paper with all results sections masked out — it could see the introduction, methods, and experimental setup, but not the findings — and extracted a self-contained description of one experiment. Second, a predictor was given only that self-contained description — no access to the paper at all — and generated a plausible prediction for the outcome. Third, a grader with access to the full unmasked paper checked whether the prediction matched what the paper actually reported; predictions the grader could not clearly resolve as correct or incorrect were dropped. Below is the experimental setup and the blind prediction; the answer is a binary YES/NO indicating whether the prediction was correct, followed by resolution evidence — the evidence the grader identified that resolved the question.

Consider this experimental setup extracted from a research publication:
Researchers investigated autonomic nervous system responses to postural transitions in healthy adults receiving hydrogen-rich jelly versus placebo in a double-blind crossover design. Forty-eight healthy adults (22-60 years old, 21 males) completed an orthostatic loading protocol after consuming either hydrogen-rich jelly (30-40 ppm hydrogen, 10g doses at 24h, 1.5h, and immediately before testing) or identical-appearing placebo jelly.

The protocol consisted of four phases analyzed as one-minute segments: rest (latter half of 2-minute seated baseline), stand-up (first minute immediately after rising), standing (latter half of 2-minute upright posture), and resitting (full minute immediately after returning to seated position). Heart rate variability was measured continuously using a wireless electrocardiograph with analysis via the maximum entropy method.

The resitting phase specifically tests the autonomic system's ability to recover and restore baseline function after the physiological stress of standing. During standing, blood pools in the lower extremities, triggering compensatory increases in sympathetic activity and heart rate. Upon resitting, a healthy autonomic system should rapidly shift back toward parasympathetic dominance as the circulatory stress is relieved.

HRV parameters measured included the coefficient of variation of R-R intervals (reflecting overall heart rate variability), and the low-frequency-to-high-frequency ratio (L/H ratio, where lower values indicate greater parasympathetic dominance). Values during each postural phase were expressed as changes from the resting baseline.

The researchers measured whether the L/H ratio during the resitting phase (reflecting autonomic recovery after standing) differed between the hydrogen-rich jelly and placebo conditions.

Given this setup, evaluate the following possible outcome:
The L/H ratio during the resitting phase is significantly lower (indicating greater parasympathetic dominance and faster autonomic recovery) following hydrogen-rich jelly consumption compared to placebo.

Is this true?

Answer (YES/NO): YES